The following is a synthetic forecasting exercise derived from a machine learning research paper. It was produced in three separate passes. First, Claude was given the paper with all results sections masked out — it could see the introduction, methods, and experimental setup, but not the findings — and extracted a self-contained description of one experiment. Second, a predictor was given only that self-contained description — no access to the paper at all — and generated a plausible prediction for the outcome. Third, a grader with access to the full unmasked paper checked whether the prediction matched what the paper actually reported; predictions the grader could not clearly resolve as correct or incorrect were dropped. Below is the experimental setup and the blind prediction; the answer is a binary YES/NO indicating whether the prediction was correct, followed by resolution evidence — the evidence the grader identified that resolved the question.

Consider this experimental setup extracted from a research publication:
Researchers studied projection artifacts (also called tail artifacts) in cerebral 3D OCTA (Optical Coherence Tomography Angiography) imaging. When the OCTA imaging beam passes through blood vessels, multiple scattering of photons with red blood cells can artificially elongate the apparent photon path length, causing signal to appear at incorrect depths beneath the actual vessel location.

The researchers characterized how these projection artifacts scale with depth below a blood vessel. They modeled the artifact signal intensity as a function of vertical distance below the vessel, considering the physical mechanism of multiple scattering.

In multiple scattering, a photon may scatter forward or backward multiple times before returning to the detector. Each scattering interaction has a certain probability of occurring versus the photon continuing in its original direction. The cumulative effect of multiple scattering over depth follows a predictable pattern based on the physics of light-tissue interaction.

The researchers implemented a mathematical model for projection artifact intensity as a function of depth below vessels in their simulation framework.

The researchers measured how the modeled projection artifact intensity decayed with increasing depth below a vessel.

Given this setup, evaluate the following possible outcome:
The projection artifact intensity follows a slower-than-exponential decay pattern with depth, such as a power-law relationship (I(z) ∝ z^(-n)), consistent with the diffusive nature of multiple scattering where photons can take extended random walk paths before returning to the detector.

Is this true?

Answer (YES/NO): NO